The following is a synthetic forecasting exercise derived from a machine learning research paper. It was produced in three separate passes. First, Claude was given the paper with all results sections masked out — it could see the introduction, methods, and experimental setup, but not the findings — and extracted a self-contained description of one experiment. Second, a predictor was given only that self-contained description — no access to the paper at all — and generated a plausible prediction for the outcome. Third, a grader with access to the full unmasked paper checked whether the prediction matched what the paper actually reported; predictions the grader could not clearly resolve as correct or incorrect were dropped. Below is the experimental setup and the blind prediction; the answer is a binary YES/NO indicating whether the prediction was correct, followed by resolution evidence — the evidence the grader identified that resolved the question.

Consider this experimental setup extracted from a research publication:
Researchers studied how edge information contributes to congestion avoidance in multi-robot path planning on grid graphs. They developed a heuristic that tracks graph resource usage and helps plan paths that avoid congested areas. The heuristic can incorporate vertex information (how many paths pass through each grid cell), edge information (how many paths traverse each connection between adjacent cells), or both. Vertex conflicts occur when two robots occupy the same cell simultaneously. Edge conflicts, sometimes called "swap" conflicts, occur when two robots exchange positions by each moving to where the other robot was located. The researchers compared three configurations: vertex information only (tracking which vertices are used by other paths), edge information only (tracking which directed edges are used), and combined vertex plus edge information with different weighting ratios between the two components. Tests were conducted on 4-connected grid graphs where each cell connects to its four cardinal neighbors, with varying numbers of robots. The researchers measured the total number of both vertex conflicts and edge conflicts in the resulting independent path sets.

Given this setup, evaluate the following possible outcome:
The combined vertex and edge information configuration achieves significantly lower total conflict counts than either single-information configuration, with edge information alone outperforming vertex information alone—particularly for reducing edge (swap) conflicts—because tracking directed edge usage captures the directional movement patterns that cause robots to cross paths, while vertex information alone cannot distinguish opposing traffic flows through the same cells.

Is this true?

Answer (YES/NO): NO